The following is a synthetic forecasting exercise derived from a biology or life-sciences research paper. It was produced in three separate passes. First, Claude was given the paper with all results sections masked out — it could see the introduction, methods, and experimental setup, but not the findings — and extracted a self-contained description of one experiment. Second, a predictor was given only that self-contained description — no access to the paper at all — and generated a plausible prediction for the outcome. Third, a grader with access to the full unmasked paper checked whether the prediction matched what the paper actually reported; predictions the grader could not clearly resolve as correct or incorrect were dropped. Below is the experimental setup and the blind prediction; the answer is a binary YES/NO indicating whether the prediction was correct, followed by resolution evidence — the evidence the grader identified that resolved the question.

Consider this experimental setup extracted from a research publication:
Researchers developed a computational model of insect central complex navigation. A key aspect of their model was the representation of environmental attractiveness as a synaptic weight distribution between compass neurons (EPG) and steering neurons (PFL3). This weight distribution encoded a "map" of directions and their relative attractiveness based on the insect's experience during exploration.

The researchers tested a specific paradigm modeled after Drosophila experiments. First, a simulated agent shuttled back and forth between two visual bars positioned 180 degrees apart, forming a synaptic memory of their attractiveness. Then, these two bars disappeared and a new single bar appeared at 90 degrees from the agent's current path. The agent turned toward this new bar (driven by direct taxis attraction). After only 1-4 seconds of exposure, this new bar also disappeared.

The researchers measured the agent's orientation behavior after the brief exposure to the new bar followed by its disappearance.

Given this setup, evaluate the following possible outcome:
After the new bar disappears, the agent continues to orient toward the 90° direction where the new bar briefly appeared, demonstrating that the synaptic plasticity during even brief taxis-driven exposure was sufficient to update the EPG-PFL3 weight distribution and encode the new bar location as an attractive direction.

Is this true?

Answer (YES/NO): NO